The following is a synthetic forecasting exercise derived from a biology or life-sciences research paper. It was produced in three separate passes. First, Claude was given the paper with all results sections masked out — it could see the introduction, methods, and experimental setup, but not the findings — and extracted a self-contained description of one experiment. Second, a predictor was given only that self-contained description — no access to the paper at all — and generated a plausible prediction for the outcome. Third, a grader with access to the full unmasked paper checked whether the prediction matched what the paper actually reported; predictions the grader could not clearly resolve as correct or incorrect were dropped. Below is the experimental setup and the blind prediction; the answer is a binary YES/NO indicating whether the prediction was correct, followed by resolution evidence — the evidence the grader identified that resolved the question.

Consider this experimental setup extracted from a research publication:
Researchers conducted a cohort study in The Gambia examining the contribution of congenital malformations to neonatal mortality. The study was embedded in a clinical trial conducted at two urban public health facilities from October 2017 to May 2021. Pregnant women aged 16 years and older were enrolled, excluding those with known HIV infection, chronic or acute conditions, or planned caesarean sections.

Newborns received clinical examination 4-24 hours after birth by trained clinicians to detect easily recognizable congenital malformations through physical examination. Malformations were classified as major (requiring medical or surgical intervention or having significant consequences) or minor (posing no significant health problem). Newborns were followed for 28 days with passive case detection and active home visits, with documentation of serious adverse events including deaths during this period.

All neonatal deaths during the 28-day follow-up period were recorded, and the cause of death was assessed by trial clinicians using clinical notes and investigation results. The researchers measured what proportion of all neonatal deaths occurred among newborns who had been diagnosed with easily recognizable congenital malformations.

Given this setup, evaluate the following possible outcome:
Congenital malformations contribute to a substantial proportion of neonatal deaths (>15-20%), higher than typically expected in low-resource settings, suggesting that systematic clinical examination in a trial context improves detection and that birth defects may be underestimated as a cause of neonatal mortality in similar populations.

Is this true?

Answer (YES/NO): YES